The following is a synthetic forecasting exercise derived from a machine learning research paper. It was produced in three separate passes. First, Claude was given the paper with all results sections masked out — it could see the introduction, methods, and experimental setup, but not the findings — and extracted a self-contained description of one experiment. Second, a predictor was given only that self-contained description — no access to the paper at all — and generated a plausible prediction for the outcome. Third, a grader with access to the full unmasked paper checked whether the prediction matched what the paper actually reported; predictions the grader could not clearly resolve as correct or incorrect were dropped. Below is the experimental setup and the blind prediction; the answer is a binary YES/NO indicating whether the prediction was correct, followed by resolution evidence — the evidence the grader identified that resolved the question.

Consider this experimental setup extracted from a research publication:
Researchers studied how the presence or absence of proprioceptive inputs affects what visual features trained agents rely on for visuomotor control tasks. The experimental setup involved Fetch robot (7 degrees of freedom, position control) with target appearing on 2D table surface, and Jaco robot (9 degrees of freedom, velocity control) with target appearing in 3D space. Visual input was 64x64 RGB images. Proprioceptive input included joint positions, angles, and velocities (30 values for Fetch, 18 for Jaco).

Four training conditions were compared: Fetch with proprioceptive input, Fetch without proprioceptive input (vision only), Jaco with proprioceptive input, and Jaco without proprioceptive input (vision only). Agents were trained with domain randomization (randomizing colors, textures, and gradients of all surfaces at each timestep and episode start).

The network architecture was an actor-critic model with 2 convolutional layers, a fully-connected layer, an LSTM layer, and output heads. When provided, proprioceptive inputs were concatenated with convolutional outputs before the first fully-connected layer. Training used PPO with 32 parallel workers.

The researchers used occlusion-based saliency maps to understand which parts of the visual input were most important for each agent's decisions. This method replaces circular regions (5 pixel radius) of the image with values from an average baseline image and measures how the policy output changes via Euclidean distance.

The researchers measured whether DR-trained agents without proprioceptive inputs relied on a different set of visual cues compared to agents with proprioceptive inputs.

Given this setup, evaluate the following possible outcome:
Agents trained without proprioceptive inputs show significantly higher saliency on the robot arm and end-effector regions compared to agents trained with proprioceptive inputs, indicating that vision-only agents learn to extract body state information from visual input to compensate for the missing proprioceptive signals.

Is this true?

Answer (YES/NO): NO